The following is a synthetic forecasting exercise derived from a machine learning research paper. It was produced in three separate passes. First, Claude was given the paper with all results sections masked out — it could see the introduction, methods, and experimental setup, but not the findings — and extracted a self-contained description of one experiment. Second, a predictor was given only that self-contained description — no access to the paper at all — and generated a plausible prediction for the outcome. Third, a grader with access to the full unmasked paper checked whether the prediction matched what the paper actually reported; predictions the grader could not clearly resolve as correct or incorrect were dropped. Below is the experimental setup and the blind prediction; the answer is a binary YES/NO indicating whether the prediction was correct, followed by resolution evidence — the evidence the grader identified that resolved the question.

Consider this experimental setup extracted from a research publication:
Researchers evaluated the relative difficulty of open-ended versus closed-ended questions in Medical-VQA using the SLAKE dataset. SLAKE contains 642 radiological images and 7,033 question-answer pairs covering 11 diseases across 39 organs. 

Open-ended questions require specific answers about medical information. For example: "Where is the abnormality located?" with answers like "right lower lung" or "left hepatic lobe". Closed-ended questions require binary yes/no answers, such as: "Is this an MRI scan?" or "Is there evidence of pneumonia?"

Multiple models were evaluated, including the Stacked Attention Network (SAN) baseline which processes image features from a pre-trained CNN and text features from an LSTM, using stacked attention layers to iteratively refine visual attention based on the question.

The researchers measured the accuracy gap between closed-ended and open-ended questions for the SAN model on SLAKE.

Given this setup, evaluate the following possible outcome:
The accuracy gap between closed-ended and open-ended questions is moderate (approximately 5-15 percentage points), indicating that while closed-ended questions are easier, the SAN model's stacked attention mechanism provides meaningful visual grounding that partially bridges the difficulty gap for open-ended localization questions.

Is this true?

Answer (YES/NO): YES